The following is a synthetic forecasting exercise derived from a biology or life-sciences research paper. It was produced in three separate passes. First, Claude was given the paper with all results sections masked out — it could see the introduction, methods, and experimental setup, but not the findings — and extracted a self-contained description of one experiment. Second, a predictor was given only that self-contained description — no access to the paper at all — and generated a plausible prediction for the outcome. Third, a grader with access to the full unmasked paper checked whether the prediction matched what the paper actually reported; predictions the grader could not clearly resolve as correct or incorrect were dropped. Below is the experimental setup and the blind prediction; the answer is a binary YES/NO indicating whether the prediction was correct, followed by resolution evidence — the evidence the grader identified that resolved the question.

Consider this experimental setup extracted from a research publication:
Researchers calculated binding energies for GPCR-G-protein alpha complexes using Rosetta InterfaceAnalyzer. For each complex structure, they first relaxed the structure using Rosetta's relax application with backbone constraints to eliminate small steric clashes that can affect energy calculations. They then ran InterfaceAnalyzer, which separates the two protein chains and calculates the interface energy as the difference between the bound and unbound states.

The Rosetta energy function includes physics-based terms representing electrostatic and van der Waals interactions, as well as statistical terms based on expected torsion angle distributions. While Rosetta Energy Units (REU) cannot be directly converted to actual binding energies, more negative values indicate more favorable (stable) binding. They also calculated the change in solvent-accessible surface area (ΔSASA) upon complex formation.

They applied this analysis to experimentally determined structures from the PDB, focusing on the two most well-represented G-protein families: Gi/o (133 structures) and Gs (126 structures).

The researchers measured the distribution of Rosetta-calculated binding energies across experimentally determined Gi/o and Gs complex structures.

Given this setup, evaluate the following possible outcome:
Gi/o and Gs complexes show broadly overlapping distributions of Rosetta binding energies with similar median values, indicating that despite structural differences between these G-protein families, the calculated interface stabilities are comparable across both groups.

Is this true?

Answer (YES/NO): NO